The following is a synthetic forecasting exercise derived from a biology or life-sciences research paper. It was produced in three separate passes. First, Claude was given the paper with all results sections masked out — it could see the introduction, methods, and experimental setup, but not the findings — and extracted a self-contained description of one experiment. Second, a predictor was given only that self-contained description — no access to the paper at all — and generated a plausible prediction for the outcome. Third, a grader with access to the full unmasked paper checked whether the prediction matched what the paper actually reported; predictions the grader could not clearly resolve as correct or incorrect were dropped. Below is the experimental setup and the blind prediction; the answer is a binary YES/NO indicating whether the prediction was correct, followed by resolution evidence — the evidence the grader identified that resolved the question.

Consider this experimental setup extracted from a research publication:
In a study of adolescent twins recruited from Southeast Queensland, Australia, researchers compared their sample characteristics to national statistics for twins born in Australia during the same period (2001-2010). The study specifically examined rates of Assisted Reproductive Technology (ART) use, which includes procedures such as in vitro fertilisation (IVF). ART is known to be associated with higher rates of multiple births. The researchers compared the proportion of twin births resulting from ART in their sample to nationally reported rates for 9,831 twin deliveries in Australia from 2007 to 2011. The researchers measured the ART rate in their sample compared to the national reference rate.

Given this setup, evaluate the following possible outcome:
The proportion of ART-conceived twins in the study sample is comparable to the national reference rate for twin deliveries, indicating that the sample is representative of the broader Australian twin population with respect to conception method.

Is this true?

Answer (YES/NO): YES